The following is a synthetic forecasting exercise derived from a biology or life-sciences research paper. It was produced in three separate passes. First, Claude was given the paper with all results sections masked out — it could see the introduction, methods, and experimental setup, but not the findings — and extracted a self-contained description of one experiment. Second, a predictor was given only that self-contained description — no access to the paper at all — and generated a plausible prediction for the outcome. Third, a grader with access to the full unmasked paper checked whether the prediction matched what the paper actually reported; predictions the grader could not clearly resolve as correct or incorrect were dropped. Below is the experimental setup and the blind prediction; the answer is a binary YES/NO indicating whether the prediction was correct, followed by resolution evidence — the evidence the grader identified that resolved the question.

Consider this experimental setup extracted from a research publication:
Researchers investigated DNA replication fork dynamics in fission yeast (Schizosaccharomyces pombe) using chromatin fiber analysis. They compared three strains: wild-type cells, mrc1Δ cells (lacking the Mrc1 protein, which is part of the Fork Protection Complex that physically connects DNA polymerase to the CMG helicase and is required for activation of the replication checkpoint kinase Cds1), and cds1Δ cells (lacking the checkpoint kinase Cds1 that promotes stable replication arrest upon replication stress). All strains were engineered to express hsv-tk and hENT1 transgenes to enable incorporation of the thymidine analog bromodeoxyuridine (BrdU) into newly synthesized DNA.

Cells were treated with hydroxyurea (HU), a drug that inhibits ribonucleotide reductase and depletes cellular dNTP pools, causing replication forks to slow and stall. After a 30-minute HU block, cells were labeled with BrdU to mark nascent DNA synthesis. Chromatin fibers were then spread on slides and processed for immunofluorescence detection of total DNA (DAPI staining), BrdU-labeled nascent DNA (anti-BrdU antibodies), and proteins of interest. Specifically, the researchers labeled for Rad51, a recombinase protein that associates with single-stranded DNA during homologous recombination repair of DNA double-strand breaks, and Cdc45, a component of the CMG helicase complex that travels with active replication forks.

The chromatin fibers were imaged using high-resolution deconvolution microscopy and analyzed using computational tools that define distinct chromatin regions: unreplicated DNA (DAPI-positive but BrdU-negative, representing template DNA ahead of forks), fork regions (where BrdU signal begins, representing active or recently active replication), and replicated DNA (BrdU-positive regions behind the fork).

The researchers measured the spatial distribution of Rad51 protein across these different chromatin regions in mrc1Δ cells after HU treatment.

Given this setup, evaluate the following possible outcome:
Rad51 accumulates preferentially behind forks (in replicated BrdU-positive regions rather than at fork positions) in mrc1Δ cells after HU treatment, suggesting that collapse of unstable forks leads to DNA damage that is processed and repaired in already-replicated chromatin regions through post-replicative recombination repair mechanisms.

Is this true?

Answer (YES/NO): NO